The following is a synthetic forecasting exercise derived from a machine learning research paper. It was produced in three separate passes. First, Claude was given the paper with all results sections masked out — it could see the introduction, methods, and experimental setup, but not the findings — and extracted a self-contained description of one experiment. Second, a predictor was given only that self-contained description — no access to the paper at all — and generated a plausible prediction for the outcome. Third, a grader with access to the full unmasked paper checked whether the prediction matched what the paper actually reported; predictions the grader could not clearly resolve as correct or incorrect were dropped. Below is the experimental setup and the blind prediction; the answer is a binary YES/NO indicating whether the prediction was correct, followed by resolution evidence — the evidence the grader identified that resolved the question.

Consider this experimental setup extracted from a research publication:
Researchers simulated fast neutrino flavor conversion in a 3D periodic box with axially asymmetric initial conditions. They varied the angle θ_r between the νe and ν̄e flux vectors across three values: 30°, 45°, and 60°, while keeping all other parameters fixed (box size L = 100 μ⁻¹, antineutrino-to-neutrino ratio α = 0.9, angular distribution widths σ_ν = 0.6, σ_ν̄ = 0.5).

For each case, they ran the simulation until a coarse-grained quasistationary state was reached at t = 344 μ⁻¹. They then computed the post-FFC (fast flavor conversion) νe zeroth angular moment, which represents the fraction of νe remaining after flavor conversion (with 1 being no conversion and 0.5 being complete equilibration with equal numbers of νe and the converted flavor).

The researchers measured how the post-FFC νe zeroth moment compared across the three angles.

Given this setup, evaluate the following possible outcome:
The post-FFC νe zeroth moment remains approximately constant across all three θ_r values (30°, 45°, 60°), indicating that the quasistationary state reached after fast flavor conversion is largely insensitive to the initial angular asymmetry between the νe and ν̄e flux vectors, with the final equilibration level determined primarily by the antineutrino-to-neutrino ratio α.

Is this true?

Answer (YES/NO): NO